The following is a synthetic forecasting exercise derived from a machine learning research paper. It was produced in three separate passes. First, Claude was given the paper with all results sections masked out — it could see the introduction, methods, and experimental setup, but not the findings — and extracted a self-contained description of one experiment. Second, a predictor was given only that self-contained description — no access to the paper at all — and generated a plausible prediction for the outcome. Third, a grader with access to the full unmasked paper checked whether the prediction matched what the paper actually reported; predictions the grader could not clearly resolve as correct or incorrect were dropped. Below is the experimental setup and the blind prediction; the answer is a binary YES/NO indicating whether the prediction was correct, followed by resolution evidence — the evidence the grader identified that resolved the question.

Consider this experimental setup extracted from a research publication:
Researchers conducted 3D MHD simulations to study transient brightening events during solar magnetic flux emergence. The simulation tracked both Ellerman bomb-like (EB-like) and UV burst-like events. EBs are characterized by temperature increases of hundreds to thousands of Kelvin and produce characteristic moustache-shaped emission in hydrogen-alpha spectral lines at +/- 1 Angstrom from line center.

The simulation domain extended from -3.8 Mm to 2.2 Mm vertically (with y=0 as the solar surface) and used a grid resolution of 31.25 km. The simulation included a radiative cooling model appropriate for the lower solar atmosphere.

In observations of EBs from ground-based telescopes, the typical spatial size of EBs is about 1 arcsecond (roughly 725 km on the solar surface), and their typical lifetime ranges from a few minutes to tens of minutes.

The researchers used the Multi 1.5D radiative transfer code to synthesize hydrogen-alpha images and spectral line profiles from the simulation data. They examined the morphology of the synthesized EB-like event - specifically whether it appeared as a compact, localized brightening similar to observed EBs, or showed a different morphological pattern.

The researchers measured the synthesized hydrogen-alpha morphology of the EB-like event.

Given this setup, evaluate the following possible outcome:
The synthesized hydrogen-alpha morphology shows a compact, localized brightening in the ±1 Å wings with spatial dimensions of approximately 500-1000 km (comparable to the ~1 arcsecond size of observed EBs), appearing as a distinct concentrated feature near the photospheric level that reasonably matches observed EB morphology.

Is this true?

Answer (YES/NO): NO